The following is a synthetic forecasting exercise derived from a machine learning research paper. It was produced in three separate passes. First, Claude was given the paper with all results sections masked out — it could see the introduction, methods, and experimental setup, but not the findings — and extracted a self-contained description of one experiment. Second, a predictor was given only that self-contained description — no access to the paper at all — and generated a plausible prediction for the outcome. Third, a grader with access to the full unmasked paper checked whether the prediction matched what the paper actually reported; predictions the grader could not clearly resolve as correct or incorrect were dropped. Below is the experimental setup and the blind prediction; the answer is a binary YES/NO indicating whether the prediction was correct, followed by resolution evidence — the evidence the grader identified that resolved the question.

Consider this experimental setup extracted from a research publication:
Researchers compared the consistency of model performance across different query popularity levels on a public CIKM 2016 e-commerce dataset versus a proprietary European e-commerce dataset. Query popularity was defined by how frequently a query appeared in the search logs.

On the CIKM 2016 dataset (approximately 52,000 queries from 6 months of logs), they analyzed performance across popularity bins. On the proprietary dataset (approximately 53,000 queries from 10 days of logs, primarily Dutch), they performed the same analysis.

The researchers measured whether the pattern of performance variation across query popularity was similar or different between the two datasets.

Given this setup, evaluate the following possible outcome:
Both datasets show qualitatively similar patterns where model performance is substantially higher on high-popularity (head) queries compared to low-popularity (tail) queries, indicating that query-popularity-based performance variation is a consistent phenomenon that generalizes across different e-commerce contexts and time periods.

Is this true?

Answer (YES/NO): NO